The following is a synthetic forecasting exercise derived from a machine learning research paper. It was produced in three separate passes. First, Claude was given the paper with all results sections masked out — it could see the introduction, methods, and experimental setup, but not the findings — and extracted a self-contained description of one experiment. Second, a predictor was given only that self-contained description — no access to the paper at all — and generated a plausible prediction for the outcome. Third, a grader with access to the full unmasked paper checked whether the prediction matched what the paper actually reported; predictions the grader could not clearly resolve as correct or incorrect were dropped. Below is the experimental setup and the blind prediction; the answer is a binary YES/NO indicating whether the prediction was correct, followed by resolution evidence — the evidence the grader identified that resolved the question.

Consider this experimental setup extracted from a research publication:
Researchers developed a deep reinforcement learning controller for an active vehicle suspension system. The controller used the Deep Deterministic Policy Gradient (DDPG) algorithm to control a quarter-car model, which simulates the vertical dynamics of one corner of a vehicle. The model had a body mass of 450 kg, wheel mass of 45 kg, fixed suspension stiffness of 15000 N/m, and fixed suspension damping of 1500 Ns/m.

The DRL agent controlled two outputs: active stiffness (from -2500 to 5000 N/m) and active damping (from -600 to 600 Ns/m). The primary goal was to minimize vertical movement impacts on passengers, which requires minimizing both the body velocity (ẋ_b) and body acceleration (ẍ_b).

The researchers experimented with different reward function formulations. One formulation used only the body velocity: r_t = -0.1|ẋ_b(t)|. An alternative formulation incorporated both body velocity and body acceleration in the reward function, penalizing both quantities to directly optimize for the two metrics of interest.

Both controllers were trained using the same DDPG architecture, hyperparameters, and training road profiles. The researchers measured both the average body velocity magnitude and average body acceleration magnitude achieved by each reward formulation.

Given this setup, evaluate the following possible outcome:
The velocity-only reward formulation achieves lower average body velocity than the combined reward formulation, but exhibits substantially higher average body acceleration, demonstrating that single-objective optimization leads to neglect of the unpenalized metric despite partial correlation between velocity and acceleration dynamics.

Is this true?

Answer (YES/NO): NO